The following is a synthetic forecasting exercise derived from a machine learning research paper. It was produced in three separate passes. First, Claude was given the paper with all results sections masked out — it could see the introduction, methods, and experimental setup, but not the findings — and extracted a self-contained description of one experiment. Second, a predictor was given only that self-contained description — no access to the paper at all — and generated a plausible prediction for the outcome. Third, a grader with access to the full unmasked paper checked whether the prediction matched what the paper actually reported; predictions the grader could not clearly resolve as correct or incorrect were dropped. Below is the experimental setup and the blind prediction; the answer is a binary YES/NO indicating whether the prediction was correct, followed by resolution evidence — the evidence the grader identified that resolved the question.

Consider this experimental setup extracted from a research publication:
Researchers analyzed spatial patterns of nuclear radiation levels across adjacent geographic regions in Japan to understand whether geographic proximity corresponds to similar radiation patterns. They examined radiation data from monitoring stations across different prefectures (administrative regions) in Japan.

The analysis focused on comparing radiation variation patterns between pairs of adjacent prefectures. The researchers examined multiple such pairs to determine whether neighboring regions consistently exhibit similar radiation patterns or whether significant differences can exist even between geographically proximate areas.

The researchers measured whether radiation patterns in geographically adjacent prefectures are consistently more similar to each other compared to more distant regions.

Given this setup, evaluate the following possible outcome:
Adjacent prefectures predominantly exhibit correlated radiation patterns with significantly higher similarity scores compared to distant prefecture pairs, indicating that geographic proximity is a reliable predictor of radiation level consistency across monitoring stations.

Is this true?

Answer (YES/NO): NO